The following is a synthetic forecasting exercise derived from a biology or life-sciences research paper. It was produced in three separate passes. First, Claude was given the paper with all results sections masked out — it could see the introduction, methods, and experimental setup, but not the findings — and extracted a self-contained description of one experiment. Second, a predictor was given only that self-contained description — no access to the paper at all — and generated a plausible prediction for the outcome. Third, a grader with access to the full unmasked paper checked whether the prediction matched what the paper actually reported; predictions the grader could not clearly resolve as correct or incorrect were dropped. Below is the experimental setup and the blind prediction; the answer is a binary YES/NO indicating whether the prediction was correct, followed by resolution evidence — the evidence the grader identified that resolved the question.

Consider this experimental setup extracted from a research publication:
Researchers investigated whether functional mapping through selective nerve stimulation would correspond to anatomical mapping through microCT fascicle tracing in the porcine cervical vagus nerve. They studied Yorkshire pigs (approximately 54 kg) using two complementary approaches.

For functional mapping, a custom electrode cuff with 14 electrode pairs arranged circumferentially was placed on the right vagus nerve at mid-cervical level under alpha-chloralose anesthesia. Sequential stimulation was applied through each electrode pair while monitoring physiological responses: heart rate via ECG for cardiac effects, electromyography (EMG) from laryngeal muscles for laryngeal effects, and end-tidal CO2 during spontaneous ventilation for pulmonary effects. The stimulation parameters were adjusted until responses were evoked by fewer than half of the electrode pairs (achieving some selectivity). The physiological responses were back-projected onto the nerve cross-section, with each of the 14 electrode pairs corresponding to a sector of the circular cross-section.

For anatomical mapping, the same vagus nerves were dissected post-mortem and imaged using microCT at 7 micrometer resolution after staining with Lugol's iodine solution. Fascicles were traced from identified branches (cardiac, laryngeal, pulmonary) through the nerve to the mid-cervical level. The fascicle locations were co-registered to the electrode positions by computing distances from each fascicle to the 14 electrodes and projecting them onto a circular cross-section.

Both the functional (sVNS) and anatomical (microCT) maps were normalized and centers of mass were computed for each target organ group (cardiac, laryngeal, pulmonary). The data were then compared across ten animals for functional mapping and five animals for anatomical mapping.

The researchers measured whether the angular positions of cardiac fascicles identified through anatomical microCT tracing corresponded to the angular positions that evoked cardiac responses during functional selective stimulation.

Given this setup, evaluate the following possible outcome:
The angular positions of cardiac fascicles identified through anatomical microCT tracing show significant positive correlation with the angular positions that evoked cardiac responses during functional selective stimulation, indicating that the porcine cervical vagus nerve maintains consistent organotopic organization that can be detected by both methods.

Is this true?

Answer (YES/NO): YES